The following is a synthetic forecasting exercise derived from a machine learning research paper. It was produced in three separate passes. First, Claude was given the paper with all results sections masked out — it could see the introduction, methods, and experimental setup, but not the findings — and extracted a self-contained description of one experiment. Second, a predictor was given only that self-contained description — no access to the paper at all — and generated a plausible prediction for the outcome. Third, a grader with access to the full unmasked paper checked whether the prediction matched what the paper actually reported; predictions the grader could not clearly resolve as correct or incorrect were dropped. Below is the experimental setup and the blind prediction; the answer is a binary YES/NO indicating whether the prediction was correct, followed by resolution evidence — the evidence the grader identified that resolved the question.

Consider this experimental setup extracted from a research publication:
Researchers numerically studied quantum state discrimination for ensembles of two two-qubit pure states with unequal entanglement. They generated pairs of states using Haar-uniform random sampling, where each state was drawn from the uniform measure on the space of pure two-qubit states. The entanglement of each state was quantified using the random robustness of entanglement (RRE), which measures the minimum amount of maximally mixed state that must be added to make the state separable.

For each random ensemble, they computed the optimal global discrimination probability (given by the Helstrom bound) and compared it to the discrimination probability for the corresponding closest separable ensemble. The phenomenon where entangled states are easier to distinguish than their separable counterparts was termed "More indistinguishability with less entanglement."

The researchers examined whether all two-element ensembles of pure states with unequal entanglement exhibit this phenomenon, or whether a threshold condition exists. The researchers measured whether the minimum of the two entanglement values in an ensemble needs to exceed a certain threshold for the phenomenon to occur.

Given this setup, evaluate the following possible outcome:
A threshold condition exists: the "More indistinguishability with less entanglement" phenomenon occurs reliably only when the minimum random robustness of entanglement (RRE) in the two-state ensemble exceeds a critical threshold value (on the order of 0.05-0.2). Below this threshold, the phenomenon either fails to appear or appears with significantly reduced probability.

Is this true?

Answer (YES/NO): YES